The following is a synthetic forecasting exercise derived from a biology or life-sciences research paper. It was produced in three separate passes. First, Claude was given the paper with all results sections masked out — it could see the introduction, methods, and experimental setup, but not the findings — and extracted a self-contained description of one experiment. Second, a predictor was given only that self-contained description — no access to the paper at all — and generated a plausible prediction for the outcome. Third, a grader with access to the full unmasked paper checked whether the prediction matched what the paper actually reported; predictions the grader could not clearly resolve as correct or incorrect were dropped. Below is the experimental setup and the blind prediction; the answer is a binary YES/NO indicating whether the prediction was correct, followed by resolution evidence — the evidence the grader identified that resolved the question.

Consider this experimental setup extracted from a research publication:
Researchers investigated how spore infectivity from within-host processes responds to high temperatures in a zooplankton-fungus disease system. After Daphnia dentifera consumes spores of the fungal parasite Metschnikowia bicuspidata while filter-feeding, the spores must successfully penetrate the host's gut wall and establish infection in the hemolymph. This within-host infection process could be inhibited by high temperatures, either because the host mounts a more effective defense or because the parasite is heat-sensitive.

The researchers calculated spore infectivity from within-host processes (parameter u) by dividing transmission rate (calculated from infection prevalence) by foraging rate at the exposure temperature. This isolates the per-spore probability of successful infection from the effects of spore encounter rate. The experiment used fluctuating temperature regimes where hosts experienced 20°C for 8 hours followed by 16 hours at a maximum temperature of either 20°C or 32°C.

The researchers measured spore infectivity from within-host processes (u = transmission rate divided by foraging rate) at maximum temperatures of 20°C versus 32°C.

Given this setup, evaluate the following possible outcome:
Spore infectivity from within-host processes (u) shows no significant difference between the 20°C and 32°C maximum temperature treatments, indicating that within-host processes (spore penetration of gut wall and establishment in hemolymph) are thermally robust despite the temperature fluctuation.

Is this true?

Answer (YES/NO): YES